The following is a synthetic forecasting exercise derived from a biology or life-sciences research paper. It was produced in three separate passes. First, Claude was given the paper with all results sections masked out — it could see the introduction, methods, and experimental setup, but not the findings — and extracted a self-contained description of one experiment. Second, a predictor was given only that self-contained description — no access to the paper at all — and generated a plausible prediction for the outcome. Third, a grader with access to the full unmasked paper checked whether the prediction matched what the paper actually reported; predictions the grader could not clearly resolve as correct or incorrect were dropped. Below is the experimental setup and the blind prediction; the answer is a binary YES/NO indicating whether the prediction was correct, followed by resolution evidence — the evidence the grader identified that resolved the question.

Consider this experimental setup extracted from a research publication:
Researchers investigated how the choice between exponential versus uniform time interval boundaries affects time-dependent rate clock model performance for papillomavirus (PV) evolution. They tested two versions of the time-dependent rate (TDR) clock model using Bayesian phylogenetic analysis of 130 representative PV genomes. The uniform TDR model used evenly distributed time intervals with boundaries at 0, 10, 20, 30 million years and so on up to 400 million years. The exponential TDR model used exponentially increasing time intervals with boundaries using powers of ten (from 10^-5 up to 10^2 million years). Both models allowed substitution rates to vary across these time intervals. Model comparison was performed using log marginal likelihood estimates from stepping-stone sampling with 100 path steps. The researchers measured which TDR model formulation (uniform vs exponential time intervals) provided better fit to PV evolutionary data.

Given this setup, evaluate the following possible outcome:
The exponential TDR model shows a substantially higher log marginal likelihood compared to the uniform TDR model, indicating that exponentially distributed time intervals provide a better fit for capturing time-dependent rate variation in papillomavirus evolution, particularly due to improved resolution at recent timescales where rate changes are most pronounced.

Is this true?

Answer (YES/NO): NO